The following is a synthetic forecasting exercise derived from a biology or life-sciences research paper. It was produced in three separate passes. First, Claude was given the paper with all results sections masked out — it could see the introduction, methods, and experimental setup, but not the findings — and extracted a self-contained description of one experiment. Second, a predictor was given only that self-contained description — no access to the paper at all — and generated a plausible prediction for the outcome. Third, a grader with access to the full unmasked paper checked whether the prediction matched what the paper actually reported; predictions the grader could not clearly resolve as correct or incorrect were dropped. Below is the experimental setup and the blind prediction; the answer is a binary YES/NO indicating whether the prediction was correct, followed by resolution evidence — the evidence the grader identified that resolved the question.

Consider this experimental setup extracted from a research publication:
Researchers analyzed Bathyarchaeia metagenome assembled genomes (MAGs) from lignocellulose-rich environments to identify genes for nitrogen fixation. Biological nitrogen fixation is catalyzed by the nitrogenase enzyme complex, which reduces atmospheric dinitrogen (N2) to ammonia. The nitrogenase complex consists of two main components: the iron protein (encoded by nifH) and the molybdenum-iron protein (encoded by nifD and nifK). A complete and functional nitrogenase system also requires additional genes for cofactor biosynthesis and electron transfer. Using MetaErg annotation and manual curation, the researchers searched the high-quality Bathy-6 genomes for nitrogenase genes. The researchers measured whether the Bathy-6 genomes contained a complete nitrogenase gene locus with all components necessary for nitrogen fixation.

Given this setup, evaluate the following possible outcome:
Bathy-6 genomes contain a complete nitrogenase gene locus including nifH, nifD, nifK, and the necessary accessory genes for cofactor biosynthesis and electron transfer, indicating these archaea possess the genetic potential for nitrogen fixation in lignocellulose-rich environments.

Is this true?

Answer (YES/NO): NO